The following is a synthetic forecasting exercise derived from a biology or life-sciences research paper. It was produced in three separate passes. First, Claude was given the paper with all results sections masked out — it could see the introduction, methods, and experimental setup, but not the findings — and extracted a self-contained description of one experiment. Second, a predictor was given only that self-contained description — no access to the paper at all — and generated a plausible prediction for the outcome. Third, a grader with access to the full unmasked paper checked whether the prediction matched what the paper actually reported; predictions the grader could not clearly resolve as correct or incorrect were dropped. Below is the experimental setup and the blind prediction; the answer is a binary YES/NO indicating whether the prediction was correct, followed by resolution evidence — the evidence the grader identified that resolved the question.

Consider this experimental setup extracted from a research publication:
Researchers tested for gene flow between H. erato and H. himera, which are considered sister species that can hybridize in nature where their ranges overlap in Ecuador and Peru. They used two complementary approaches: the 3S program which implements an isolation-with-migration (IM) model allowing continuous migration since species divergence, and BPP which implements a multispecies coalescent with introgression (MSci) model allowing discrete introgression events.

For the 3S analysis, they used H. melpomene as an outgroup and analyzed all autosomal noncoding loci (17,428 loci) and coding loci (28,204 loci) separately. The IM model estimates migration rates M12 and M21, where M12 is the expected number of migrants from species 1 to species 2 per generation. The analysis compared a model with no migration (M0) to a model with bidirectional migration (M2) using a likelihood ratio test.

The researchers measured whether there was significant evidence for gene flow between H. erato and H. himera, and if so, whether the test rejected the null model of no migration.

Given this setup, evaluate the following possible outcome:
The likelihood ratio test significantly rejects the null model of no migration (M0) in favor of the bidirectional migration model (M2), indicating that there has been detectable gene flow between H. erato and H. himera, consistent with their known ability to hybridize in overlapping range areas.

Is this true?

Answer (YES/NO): YES